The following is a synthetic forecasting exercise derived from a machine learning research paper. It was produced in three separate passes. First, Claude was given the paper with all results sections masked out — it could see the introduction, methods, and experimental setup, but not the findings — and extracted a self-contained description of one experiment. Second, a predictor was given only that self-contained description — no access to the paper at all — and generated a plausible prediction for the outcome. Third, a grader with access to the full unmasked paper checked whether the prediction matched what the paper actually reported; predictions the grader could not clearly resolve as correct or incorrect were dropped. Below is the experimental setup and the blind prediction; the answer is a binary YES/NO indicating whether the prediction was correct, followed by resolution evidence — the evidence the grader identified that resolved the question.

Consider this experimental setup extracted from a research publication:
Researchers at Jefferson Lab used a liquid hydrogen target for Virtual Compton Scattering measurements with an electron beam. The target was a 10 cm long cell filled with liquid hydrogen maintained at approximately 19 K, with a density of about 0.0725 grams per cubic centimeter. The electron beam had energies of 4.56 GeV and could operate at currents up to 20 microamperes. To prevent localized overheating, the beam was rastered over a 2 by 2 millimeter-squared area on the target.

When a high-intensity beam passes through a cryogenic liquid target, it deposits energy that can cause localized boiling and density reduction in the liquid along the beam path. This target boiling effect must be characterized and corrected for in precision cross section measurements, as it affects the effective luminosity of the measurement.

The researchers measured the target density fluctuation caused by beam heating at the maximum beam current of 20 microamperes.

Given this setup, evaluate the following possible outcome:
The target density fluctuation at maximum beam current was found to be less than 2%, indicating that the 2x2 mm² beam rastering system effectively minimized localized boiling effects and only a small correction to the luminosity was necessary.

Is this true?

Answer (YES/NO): YES